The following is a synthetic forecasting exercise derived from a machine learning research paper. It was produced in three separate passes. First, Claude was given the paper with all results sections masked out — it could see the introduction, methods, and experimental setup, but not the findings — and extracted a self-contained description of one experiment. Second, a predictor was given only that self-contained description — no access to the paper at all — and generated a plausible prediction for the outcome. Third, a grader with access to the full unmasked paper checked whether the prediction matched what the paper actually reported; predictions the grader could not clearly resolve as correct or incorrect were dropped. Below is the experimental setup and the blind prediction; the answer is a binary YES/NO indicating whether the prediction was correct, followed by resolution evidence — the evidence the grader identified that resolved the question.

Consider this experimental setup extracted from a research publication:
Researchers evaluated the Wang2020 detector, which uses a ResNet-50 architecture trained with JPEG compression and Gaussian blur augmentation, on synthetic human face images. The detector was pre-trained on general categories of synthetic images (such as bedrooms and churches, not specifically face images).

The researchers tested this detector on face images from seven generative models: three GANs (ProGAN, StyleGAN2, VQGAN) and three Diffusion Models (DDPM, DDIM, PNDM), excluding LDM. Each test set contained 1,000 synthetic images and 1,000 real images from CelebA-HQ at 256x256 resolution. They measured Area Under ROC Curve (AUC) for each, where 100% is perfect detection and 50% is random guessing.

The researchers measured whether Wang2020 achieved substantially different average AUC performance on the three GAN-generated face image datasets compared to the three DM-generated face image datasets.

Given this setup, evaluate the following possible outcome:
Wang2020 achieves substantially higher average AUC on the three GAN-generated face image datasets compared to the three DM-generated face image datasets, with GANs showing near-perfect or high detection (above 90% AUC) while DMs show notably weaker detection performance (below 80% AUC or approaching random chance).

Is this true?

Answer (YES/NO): NO